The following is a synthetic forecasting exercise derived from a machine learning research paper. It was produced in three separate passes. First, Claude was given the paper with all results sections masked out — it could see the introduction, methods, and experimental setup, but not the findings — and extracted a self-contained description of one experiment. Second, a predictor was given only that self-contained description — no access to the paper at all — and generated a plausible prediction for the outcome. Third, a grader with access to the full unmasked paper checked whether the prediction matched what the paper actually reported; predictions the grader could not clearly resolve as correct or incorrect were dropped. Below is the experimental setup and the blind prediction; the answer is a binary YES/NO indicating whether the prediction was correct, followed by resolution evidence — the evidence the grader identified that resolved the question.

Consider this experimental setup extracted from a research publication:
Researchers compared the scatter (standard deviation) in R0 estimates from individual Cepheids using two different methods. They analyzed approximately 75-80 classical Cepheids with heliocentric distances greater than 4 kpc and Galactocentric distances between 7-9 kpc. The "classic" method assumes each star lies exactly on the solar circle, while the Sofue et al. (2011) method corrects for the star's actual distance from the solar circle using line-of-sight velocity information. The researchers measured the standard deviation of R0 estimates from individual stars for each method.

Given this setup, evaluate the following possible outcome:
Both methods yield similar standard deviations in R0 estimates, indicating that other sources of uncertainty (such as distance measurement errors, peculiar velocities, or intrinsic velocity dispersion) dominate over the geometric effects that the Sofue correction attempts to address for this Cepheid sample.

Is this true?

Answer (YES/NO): NO